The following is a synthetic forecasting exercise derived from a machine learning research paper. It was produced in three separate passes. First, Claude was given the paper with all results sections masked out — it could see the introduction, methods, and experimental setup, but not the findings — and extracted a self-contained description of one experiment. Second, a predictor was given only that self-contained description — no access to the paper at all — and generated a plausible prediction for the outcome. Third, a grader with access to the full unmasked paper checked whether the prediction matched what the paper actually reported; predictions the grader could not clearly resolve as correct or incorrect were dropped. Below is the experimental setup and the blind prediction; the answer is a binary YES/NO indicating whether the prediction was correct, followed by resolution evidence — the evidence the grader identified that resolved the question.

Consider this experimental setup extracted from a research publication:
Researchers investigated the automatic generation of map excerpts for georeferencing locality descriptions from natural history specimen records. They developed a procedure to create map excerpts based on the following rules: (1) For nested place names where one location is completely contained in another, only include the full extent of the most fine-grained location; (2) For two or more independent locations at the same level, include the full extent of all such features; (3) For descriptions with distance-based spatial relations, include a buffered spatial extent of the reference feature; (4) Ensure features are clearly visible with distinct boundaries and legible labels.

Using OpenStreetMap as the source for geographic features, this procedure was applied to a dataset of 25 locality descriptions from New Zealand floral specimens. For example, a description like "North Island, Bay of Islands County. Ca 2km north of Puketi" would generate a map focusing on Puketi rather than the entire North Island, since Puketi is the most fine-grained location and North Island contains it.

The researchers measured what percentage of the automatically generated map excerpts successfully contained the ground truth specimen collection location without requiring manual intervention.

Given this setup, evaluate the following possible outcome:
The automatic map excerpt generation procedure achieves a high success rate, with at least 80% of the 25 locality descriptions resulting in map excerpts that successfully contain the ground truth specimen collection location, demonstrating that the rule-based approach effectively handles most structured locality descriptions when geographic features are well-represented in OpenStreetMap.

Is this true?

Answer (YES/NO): YES